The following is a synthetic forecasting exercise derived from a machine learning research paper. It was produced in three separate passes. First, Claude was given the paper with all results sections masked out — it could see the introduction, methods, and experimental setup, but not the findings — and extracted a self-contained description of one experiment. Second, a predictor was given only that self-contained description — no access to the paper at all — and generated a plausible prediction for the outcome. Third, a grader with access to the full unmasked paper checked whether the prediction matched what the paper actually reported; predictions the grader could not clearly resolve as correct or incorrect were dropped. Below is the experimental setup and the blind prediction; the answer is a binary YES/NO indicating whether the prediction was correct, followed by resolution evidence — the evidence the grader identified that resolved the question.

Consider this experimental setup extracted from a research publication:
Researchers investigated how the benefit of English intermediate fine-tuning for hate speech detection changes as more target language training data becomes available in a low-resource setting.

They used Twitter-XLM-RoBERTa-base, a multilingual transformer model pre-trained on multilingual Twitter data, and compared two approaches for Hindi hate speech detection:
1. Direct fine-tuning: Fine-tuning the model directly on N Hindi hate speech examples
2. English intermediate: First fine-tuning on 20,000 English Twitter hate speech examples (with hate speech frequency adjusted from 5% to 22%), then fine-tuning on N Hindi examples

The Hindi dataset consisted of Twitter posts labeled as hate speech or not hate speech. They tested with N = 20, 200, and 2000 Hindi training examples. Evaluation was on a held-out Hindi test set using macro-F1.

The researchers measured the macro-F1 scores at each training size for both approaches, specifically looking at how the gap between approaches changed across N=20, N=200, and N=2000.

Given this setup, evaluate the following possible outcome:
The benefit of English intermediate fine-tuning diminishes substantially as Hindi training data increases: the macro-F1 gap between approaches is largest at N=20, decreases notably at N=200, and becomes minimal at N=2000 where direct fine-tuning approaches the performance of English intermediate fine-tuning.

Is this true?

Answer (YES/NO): NO